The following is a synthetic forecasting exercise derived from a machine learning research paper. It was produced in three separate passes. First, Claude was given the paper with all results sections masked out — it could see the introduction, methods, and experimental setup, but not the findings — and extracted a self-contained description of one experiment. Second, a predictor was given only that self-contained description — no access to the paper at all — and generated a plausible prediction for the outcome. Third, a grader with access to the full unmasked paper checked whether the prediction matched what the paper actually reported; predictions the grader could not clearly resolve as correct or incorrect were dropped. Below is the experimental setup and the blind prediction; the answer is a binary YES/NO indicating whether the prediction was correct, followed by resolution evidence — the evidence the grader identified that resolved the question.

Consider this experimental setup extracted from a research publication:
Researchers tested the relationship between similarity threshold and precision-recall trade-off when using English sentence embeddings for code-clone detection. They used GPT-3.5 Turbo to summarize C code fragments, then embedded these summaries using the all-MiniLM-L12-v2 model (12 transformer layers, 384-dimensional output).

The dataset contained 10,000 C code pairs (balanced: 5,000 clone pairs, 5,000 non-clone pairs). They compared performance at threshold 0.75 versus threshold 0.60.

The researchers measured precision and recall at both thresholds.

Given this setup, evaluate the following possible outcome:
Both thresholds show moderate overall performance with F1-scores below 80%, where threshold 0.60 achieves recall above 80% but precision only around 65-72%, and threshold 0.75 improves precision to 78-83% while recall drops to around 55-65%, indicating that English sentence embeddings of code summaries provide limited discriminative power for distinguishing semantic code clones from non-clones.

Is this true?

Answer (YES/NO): NO